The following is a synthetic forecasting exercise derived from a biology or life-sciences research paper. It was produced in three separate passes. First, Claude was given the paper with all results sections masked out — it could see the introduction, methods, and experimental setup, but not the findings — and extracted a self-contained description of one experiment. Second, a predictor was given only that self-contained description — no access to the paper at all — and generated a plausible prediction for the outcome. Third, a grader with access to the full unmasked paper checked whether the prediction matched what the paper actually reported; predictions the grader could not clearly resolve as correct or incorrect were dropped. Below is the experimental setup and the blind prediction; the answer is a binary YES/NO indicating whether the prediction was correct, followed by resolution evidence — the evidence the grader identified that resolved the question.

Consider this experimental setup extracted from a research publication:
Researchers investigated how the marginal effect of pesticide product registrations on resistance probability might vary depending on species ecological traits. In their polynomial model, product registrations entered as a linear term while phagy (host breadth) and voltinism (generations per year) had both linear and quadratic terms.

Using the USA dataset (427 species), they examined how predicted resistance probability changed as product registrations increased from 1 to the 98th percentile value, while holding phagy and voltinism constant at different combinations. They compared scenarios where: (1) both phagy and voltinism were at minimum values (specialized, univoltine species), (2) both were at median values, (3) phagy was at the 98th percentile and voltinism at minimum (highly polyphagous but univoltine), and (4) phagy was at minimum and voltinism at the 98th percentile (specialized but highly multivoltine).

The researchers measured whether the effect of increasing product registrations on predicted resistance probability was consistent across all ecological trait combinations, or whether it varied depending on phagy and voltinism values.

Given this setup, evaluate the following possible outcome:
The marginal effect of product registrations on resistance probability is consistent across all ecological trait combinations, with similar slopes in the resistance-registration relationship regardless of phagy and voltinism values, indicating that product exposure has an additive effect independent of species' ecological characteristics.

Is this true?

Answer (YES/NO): YES